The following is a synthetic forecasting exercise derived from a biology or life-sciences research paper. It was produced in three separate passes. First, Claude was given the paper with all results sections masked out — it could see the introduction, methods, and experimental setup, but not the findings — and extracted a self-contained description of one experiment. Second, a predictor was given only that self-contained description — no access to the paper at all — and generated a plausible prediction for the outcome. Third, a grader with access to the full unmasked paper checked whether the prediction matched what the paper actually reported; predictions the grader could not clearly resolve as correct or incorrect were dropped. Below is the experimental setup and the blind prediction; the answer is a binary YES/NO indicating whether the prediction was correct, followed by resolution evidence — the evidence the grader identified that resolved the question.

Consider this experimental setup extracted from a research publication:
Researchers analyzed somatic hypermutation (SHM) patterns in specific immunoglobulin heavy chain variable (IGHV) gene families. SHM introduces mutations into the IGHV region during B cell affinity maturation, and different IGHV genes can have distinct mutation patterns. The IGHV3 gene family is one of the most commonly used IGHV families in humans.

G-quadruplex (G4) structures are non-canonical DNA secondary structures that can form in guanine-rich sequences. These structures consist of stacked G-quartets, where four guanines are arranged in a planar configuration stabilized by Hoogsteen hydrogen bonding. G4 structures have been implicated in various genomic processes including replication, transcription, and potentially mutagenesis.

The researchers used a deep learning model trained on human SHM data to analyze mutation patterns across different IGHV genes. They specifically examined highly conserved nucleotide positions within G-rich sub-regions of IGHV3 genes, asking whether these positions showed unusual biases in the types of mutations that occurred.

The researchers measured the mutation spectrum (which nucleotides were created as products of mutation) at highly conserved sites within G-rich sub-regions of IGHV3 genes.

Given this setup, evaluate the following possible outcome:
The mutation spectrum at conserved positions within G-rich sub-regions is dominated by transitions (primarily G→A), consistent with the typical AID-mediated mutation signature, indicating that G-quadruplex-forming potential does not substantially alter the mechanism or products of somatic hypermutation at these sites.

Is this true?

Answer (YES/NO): NO